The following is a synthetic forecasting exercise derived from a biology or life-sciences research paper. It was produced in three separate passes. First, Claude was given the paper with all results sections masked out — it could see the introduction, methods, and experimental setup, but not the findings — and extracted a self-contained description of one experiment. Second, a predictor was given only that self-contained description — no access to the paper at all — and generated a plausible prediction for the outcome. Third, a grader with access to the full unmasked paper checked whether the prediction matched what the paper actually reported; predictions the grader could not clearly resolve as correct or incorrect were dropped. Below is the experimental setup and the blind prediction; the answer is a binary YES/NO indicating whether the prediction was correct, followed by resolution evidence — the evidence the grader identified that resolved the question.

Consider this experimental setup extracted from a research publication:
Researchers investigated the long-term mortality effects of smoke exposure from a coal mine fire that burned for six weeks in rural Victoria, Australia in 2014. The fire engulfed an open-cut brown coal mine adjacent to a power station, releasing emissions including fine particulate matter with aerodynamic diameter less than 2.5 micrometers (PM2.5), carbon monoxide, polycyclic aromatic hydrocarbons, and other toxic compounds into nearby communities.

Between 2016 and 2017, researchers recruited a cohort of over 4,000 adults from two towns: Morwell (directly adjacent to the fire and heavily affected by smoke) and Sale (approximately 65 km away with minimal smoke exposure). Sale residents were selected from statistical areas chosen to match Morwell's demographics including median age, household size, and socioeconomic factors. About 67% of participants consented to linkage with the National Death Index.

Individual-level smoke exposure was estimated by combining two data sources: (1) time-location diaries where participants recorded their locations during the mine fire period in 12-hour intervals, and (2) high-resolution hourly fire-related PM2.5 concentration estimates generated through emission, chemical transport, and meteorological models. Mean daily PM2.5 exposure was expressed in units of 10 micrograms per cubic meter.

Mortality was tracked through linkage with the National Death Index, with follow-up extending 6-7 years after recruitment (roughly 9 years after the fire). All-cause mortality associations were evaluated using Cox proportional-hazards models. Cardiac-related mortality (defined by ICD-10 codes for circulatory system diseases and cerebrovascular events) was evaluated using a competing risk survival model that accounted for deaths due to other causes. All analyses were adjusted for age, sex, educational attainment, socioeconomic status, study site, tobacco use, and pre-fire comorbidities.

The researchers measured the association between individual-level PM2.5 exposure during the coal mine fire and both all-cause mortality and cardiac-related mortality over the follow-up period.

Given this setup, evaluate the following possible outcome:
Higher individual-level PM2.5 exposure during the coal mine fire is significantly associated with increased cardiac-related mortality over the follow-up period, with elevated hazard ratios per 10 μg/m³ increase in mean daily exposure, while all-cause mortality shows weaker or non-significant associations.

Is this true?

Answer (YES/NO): YES